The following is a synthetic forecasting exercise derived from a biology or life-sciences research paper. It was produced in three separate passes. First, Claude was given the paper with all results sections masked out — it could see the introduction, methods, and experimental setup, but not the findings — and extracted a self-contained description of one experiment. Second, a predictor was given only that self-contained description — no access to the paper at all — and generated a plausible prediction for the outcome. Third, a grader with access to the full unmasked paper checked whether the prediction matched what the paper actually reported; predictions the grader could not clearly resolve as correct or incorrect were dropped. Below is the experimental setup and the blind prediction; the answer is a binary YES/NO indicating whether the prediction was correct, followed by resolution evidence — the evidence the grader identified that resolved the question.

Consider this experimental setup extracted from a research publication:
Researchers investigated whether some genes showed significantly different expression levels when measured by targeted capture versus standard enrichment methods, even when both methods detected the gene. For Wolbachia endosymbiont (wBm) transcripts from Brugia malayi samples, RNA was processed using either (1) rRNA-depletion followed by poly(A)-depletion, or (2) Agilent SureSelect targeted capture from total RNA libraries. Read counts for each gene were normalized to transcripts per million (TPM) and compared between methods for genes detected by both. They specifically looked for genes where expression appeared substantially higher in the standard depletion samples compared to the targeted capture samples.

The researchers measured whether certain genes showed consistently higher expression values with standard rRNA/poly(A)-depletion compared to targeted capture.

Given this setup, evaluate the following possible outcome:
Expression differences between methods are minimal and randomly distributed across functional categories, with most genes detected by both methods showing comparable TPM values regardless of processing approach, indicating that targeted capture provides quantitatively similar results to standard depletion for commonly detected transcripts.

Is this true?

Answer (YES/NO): NO